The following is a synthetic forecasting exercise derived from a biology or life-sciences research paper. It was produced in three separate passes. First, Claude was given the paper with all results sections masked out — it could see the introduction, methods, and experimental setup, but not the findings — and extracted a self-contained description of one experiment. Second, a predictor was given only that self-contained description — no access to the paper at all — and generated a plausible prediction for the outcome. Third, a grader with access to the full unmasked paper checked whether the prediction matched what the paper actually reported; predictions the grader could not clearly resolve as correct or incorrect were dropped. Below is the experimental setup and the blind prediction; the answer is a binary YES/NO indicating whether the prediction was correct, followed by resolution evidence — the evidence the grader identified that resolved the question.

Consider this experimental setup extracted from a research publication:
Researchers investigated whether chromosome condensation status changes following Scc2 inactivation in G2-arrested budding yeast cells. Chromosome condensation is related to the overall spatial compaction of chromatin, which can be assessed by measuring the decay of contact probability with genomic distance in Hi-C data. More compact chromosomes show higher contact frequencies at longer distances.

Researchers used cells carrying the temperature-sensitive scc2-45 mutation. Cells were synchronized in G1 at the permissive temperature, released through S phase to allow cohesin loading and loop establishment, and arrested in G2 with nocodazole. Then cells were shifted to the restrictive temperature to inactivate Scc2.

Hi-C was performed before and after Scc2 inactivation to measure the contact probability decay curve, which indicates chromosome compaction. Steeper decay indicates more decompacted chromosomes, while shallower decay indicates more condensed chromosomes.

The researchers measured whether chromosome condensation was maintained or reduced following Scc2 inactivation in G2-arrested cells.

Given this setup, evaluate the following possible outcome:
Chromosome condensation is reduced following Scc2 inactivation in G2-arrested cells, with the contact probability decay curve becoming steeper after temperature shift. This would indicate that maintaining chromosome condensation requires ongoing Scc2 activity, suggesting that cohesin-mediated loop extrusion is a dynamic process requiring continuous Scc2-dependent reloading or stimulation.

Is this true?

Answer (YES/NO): YES